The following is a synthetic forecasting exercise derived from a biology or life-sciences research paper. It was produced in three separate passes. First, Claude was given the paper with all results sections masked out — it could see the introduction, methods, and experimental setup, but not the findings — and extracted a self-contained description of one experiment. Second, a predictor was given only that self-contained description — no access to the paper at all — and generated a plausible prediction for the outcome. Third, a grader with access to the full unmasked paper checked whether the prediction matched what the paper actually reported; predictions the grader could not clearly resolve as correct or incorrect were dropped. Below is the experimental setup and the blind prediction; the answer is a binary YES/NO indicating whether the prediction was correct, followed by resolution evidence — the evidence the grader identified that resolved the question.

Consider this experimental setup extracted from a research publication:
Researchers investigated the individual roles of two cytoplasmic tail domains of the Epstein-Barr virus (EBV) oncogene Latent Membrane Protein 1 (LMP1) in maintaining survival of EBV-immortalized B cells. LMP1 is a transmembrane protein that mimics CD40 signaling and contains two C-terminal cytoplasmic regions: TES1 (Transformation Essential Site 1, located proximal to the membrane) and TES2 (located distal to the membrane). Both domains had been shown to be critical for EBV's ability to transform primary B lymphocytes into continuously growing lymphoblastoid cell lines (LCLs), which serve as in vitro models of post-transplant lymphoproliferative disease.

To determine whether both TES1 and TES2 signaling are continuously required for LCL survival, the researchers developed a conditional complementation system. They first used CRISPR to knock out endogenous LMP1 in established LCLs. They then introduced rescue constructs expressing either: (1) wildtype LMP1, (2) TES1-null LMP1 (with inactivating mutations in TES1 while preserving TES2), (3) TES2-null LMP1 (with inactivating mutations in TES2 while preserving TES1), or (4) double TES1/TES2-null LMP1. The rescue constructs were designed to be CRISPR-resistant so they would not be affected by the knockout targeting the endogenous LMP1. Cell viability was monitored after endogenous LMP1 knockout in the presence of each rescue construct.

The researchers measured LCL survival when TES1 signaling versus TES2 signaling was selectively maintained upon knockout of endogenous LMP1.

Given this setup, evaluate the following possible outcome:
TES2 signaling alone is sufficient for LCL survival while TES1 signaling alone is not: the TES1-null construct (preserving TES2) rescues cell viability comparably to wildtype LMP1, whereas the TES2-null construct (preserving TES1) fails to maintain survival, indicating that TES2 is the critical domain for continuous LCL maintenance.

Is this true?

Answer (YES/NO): NO